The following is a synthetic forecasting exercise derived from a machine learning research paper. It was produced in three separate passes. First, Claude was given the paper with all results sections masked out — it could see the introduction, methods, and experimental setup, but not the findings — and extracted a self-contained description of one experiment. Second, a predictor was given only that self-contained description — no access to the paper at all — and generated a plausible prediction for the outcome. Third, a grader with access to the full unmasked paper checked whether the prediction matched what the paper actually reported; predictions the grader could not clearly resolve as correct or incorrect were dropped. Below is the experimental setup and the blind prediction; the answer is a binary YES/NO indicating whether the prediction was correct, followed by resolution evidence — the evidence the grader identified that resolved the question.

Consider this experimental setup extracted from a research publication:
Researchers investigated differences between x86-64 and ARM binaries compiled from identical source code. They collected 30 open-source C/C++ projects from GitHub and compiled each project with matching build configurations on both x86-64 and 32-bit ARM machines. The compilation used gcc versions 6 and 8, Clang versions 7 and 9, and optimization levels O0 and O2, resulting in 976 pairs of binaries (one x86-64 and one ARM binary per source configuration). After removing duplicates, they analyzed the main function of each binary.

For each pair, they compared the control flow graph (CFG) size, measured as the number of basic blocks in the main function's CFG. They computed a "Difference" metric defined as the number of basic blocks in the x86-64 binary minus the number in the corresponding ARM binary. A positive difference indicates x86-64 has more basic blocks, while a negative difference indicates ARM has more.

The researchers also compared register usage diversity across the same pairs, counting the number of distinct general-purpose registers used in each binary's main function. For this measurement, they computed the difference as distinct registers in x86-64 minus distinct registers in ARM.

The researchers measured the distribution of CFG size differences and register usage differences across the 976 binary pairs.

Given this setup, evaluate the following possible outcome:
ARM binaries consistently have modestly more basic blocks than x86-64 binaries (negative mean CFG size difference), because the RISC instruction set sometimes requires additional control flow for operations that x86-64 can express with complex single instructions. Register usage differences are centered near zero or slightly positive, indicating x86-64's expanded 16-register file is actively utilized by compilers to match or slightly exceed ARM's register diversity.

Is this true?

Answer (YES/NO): NO